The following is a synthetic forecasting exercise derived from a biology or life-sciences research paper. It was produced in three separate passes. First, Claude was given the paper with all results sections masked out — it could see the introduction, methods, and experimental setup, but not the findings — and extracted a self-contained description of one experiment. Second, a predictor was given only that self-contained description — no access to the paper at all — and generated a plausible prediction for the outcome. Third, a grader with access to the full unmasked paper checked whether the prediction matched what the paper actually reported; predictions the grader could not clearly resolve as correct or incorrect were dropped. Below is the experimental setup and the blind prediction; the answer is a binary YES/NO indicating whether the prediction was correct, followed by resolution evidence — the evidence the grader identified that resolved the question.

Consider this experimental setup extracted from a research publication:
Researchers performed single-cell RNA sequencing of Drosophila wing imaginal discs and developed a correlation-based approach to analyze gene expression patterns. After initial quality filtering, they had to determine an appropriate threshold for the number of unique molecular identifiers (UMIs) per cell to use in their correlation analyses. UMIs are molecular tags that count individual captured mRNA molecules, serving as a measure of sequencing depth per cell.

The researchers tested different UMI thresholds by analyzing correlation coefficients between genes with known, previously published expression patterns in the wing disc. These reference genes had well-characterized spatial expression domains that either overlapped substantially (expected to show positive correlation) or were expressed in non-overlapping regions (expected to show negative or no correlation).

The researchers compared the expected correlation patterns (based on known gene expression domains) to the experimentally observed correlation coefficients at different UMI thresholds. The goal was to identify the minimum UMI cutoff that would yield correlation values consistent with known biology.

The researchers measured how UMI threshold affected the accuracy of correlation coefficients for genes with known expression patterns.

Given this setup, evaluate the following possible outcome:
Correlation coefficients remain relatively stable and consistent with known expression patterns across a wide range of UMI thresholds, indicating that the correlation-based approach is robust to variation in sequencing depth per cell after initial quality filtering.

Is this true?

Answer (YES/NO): NO